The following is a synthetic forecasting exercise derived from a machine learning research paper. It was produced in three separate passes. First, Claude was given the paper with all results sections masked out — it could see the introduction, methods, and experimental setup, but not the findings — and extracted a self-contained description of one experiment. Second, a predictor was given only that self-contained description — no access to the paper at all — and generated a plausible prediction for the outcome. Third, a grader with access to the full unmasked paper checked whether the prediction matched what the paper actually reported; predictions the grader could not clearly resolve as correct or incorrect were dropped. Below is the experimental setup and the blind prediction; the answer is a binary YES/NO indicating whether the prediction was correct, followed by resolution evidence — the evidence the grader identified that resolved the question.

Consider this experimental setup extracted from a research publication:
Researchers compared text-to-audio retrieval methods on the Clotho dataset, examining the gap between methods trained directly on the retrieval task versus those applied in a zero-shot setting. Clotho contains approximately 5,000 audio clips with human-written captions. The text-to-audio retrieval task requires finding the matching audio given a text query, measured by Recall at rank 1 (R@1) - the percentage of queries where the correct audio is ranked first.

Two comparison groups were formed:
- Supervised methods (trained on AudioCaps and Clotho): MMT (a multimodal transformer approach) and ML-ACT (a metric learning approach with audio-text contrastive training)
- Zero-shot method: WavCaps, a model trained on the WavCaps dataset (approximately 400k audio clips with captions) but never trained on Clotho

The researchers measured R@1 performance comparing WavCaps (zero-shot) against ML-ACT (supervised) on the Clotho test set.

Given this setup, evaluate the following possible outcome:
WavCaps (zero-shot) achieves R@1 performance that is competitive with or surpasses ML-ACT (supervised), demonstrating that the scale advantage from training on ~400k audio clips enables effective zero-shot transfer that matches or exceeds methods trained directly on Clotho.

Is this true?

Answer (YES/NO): YES